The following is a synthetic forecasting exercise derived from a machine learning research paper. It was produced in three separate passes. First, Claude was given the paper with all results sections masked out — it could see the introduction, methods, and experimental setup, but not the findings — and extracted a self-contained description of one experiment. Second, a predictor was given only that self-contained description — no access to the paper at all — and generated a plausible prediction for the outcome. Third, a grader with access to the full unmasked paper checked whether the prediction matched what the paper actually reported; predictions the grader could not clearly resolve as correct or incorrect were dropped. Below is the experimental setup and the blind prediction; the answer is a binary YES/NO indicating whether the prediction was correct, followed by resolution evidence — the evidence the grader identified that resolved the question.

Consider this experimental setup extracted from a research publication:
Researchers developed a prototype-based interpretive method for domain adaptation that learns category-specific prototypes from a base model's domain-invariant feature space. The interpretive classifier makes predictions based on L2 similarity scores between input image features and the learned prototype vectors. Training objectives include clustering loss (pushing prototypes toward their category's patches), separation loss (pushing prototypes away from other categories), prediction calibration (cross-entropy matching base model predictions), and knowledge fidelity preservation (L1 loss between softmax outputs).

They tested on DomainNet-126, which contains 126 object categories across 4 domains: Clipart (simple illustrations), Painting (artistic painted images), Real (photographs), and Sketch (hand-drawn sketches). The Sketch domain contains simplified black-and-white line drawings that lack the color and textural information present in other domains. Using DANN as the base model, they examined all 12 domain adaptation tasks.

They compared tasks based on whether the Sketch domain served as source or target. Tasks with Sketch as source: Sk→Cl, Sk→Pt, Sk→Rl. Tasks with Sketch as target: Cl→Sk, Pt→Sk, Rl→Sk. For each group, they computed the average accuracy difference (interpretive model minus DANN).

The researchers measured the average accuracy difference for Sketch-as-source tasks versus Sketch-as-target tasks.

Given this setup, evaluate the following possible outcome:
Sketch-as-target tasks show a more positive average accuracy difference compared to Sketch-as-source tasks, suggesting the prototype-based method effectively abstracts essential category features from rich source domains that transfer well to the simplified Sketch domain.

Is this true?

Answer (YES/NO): YES